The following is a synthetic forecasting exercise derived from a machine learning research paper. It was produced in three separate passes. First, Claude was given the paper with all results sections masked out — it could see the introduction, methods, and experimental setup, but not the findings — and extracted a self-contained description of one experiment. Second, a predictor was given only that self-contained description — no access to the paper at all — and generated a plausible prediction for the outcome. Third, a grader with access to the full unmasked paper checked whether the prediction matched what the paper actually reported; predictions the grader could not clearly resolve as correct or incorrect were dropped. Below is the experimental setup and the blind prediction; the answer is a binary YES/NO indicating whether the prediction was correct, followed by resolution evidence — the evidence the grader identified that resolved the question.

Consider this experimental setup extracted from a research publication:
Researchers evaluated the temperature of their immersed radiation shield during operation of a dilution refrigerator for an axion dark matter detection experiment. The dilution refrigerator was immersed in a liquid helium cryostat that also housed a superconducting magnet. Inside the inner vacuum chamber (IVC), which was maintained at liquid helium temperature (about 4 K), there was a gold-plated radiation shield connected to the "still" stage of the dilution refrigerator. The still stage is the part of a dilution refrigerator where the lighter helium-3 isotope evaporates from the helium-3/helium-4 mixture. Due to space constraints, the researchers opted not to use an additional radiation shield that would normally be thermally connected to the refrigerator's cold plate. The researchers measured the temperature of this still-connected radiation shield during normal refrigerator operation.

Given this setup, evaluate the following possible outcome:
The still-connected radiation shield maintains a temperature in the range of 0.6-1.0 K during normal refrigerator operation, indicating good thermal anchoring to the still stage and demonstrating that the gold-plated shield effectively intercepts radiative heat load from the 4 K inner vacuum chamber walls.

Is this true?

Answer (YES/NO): NO